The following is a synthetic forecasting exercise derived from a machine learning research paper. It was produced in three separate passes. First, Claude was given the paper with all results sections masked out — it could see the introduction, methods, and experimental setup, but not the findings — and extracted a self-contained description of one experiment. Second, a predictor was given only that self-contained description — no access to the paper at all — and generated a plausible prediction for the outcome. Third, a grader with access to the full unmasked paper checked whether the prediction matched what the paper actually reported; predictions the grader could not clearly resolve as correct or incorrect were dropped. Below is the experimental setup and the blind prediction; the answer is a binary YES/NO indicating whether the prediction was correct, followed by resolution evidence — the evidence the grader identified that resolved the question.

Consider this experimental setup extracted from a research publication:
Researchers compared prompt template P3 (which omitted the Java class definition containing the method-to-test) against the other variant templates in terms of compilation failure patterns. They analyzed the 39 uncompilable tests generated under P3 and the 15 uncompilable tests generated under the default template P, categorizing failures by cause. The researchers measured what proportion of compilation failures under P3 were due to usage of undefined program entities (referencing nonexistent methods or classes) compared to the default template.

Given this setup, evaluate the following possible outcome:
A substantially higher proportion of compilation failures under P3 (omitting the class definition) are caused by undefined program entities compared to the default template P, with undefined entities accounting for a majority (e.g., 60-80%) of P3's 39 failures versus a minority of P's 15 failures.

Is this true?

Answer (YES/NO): YES